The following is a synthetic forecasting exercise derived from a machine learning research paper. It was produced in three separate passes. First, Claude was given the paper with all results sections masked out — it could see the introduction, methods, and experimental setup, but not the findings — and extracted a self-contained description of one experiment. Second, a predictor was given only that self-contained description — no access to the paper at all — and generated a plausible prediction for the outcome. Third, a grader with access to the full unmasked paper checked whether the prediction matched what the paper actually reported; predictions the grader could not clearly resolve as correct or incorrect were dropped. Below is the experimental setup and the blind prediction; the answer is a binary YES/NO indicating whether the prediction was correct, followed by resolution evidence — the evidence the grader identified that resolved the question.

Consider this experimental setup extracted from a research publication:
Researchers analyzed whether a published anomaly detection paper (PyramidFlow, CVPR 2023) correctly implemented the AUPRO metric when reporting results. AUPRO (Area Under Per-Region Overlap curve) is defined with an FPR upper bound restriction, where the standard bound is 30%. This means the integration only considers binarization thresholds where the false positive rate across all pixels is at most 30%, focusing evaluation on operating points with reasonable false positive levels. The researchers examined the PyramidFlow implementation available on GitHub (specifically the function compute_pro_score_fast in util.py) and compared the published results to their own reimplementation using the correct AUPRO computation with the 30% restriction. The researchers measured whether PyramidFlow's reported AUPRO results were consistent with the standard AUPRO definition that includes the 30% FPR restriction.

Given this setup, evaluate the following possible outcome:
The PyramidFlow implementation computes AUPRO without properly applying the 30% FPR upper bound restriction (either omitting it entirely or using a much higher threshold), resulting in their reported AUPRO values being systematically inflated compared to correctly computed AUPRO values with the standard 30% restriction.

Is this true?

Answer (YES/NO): YES